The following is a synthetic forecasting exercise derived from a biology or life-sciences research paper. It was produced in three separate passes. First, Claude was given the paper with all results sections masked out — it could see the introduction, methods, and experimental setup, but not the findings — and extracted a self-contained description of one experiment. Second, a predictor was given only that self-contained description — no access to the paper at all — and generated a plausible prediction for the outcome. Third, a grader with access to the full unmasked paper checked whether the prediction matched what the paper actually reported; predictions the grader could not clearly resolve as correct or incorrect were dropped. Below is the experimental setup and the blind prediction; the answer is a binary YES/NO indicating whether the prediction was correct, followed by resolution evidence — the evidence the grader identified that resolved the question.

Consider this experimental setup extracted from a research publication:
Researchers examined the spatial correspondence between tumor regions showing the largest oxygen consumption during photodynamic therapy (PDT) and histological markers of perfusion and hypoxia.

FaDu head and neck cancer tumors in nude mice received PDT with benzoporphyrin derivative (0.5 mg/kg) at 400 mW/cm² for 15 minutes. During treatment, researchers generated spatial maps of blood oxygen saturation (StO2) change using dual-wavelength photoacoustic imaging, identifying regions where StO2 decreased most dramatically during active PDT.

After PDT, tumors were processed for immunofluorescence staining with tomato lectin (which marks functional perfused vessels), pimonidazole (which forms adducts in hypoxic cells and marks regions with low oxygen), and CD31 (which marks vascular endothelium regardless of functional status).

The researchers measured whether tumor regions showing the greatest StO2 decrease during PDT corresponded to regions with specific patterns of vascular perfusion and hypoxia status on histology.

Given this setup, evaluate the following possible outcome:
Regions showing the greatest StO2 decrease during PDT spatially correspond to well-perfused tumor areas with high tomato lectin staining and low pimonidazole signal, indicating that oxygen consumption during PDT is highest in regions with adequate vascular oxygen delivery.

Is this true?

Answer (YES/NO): NO